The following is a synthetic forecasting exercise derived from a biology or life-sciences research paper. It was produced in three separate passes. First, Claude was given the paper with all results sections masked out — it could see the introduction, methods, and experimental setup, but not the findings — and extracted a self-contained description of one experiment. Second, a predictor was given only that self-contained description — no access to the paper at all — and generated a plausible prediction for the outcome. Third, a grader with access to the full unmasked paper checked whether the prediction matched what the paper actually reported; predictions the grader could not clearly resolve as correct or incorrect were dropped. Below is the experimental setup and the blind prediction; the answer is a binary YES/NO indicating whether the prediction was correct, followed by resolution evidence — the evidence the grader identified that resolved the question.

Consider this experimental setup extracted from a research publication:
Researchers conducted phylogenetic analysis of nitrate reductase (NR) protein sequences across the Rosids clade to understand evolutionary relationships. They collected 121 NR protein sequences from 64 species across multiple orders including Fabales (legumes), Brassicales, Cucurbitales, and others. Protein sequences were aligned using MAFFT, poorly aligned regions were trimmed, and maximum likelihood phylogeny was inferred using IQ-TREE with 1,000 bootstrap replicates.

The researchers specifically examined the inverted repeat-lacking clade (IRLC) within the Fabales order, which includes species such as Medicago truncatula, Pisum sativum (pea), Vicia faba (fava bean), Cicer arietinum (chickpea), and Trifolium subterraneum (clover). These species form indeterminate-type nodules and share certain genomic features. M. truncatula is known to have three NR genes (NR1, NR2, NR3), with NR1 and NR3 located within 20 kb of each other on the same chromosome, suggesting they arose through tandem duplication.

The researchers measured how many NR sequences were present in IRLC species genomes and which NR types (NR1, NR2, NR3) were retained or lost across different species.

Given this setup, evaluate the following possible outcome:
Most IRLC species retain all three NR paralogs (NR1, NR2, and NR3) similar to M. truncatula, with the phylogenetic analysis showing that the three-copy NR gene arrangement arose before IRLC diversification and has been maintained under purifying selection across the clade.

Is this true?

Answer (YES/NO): NO